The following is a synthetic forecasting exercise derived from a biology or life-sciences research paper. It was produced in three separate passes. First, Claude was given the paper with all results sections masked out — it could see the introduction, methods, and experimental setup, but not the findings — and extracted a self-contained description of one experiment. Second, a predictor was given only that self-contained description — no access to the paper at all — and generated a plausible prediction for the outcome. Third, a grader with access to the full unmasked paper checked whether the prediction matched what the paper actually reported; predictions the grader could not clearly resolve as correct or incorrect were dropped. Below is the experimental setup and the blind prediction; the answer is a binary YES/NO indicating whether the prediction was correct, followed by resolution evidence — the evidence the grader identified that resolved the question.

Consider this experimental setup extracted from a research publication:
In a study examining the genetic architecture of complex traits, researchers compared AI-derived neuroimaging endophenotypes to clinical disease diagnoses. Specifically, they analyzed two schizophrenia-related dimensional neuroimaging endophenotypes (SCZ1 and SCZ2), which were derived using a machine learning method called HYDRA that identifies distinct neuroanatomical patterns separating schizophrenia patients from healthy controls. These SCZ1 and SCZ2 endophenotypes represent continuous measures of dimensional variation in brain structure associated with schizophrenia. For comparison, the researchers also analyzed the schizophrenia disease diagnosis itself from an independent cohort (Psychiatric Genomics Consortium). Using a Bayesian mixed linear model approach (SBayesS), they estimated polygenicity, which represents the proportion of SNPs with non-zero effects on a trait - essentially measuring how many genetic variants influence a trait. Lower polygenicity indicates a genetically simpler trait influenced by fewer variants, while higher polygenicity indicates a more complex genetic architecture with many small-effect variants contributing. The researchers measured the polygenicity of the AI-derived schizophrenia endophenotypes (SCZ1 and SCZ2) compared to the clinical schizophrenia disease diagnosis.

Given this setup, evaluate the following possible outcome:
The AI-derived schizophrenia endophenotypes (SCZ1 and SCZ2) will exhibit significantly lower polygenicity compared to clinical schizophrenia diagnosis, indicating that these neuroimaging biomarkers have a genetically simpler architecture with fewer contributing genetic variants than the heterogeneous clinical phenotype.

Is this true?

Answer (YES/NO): YES